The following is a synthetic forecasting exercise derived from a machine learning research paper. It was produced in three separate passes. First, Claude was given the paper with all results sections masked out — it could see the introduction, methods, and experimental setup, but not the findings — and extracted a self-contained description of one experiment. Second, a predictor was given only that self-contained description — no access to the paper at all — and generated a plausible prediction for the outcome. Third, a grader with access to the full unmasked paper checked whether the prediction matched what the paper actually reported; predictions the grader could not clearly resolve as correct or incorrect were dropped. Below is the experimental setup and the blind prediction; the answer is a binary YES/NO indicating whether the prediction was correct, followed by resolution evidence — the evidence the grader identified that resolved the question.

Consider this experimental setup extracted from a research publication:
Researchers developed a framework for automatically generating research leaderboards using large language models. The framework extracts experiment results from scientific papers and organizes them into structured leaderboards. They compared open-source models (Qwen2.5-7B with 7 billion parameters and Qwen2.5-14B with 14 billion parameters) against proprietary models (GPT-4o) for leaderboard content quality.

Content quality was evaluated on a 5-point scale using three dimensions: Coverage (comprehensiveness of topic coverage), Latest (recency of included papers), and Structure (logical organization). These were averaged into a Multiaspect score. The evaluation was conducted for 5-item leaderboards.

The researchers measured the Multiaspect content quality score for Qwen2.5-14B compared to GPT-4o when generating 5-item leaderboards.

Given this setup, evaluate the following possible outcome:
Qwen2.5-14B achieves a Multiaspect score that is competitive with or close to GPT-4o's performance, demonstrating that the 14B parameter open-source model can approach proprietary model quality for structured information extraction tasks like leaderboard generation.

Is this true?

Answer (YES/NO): NO